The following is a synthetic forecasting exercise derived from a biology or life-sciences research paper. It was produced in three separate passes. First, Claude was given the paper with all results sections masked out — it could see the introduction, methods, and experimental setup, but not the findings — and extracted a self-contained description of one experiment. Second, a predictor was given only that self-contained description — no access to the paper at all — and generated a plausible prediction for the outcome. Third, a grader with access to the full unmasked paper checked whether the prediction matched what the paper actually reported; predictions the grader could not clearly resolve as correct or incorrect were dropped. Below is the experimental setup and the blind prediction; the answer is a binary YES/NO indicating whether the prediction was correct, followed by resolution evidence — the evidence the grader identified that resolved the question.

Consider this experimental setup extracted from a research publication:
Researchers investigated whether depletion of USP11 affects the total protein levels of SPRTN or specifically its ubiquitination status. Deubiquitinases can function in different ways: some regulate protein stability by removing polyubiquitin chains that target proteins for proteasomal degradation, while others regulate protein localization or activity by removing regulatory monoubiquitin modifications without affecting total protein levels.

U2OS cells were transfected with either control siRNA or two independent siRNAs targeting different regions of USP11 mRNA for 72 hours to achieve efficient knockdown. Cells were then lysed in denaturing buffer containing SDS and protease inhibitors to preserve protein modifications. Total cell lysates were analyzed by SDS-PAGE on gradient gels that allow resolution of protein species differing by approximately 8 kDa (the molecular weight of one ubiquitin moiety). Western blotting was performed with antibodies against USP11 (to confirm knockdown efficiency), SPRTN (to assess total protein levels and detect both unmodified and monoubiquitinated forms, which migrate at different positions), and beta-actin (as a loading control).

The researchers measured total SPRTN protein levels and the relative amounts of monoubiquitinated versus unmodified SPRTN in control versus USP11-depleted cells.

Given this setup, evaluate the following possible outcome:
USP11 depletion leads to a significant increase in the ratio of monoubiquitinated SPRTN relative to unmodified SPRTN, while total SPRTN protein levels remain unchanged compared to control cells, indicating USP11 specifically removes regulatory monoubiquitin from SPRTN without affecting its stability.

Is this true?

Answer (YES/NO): YES